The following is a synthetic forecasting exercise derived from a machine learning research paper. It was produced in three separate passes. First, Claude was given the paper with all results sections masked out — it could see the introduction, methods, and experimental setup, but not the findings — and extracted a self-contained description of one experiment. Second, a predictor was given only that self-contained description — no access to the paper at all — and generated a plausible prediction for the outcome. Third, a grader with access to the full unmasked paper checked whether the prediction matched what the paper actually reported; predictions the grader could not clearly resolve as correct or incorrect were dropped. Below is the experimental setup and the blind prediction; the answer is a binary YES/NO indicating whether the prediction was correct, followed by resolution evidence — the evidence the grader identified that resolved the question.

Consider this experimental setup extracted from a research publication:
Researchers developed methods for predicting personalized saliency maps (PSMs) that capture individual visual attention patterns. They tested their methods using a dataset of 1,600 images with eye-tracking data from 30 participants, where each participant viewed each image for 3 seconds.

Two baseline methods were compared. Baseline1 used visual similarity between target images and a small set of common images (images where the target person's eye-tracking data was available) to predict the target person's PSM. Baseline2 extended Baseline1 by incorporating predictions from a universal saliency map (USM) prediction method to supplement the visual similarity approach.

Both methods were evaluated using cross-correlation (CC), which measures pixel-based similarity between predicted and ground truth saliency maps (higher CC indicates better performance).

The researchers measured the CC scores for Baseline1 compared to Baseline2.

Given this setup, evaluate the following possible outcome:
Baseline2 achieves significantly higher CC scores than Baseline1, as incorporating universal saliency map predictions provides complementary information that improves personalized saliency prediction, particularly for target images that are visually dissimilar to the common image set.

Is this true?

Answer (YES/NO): YES